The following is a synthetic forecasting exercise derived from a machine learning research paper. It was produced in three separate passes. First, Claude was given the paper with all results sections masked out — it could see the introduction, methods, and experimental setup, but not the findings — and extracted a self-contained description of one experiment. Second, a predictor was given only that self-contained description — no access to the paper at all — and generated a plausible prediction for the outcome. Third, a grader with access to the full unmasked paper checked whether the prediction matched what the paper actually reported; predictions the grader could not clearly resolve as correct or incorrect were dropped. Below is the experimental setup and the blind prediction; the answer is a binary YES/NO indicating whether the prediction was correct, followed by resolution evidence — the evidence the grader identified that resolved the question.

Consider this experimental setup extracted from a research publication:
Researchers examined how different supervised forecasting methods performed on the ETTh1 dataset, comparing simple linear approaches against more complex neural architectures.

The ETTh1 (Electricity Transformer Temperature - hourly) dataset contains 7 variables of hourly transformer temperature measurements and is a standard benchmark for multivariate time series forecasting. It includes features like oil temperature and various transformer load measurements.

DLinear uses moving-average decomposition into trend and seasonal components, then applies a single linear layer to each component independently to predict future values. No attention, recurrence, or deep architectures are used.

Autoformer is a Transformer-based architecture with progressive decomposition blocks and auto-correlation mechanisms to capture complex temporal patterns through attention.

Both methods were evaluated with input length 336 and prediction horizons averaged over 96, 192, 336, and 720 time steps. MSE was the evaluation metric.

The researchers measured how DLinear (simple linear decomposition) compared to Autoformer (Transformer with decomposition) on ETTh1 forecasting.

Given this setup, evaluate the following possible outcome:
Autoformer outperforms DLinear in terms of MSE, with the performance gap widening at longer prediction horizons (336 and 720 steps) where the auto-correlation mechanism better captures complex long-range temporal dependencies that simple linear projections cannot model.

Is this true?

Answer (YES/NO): NO